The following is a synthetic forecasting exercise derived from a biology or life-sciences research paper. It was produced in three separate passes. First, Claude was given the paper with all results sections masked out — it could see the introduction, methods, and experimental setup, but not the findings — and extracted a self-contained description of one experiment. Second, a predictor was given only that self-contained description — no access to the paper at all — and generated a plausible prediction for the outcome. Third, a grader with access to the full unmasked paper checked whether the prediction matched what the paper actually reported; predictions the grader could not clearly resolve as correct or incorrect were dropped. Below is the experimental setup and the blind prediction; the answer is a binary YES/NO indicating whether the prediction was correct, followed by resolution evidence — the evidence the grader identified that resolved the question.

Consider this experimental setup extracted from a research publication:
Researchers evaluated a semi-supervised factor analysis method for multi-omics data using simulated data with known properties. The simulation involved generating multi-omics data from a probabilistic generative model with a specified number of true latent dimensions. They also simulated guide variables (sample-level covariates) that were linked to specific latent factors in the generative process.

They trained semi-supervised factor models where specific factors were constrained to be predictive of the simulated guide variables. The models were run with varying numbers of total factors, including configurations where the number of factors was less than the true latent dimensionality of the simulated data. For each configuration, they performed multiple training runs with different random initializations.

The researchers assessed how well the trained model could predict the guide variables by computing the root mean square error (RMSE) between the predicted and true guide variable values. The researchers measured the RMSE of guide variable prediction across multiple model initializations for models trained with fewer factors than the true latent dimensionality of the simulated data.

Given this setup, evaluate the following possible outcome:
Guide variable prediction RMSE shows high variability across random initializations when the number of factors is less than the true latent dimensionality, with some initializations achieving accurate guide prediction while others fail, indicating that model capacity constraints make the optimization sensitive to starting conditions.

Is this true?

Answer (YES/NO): YES